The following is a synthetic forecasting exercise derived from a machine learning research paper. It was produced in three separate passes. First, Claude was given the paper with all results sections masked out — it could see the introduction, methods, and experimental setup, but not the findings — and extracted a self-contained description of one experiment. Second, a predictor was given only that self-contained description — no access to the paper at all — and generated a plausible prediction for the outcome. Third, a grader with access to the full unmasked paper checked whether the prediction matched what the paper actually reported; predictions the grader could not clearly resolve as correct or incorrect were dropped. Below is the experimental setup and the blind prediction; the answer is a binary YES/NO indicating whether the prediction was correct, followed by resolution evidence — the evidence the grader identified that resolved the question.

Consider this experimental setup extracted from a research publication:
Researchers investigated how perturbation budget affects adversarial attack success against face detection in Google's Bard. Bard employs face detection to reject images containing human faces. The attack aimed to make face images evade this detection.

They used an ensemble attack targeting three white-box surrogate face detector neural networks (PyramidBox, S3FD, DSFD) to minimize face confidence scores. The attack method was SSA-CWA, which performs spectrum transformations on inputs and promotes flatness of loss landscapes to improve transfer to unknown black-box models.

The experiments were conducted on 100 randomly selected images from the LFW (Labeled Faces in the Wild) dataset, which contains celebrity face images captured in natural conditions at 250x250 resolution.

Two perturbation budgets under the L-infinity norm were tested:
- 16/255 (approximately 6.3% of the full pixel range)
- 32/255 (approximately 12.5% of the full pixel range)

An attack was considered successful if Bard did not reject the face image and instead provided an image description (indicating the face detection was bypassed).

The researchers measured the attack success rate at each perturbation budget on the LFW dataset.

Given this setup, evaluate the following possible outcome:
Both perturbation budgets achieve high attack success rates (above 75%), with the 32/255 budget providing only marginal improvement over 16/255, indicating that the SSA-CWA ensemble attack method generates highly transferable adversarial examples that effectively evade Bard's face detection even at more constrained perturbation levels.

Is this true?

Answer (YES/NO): NO